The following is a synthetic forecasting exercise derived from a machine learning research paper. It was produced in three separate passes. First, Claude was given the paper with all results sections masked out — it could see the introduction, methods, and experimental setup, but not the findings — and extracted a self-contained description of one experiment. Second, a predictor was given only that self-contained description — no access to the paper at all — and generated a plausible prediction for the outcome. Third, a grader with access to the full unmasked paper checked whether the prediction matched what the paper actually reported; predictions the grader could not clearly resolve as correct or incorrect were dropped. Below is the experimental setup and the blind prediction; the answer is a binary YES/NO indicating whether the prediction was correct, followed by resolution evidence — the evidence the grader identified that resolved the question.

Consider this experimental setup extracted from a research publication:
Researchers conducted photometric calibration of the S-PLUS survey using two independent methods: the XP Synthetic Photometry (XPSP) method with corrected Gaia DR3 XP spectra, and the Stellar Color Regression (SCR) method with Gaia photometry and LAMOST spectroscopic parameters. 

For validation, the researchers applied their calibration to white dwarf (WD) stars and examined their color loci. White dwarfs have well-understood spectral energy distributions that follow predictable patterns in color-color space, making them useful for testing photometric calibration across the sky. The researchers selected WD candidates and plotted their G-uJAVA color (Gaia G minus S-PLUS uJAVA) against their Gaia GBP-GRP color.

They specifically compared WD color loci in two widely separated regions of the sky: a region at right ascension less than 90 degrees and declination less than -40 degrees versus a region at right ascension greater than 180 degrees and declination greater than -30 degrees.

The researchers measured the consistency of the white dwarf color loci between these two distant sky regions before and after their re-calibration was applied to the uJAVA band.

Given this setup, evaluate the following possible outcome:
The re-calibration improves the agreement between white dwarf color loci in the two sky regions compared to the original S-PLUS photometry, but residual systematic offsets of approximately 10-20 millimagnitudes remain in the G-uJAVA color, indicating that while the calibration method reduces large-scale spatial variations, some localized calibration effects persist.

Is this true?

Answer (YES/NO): NO